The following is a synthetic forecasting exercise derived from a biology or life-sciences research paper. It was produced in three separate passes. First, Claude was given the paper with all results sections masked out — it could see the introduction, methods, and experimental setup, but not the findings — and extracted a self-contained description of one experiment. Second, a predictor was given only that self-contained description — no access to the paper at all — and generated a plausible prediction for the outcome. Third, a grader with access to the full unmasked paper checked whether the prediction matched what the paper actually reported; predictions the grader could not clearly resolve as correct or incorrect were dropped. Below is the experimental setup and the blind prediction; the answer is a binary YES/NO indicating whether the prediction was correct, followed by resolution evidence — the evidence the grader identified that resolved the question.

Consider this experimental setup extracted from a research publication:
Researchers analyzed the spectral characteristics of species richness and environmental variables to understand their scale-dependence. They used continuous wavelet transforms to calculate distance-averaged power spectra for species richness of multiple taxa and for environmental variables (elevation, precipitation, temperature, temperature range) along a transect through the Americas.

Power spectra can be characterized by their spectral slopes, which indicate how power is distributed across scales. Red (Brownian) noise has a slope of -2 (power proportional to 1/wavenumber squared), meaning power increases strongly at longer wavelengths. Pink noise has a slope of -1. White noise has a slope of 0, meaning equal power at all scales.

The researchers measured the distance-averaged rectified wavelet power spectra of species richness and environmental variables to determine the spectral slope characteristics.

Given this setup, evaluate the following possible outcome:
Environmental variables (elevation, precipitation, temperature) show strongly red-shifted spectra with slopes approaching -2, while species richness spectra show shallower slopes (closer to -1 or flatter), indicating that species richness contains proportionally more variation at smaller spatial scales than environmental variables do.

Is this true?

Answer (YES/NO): NO